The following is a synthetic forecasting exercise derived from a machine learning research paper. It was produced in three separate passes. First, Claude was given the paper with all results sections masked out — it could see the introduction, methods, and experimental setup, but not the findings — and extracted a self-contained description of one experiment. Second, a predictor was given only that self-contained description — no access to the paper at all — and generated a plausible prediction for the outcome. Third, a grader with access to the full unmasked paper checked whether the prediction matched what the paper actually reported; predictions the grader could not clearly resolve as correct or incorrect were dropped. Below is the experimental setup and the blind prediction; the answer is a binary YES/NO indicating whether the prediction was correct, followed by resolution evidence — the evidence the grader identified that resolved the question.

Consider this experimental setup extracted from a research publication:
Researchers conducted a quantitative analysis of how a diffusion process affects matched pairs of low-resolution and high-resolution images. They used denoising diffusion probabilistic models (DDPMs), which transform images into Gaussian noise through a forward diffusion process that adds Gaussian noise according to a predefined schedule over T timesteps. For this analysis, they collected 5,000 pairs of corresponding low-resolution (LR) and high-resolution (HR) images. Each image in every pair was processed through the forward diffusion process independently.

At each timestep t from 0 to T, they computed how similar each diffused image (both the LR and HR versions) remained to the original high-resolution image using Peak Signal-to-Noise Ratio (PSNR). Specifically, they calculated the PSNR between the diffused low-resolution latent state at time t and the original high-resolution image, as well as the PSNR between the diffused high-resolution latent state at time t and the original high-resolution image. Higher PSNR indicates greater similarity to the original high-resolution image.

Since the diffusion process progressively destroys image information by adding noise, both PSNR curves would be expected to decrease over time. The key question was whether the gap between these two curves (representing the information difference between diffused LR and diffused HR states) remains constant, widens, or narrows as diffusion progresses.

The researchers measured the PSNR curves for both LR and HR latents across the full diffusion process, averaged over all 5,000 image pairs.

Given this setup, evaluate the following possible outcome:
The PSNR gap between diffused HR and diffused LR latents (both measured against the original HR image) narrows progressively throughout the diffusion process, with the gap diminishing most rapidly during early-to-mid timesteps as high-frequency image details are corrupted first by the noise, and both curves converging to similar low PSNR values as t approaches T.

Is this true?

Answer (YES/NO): YES